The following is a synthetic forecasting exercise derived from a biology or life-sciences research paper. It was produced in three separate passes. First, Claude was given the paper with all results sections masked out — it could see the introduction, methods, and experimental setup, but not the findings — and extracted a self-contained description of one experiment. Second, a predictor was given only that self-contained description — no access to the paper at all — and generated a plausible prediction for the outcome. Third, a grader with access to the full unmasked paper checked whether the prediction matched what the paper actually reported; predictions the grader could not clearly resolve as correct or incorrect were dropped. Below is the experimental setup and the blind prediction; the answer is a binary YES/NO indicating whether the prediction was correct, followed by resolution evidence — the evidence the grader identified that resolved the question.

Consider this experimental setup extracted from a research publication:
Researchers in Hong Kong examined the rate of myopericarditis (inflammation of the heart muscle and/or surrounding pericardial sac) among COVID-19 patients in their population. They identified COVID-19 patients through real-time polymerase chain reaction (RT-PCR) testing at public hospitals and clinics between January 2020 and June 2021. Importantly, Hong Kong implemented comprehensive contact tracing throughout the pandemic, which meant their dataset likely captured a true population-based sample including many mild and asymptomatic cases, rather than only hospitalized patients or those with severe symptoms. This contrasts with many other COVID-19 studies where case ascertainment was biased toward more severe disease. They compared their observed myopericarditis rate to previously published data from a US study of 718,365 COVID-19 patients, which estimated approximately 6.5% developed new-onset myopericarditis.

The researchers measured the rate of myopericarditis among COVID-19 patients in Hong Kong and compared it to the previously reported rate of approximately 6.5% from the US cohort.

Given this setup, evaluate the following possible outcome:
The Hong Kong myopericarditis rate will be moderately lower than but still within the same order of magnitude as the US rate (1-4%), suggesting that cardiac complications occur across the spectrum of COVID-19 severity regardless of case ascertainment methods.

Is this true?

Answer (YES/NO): NO